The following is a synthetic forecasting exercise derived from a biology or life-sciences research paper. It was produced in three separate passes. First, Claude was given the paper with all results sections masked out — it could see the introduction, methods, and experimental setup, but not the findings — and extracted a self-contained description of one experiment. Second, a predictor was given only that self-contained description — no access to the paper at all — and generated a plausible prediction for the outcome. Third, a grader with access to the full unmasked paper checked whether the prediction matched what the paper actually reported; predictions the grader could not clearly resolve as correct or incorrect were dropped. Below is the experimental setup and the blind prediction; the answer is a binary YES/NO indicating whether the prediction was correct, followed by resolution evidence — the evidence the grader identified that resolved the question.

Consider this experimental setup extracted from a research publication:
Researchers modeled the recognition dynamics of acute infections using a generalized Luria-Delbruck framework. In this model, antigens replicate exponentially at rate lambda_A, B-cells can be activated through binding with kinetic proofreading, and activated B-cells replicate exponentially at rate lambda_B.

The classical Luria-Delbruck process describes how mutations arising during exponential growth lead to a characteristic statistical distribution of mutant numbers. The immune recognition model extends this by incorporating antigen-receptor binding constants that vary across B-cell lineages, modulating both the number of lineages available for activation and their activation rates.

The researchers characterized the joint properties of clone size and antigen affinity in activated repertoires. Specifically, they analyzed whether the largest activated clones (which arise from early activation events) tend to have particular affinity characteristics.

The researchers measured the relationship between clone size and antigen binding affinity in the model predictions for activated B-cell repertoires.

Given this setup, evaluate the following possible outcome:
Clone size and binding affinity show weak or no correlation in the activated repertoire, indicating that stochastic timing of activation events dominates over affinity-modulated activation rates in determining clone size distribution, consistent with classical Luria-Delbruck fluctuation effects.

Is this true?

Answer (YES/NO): NO